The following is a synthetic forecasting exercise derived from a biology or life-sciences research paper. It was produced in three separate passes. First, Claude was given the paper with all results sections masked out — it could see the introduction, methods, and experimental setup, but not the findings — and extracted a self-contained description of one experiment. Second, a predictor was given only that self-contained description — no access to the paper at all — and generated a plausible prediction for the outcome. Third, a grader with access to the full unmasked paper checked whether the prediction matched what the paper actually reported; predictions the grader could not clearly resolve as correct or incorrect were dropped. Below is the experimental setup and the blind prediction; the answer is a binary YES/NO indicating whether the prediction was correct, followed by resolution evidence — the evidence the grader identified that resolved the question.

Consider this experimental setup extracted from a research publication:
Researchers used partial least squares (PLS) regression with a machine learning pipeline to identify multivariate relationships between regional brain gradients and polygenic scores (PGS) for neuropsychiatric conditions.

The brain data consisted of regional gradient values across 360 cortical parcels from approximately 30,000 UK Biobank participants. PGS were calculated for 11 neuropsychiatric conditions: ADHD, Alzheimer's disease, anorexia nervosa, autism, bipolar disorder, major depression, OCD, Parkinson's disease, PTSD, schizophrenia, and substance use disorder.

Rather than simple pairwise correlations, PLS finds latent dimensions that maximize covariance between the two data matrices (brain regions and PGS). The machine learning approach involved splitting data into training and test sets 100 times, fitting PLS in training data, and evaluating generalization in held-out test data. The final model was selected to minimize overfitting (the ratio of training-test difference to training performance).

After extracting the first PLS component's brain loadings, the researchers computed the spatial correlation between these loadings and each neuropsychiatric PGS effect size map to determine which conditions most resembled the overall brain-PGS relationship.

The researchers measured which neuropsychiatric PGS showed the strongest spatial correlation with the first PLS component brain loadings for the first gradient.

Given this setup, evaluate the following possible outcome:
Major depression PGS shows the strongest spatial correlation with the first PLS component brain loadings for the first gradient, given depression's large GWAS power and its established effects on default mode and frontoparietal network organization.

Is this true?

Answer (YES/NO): NO